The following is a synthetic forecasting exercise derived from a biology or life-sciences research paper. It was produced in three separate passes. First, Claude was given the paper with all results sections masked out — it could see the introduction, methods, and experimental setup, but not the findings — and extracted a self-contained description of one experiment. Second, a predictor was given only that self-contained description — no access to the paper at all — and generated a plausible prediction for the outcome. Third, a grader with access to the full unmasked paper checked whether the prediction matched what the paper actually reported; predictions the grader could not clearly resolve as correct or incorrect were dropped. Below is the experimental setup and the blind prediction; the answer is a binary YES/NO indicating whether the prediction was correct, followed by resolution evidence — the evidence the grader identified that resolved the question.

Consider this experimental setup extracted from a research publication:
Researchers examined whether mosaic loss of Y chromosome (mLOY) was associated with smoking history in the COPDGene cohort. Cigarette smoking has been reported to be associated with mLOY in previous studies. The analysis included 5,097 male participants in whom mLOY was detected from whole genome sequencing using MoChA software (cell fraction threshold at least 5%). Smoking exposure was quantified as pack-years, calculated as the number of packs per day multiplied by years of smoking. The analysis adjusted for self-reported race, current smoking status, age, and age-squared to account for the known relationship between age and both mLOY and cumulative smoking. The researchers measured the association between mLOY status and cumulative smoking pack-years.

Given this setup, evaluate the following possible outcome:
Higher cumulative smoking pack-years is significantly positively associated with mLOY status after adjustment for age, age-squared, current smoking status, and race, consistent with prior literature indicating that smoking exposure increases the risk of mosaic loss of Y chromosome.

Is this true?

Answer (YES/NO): YES